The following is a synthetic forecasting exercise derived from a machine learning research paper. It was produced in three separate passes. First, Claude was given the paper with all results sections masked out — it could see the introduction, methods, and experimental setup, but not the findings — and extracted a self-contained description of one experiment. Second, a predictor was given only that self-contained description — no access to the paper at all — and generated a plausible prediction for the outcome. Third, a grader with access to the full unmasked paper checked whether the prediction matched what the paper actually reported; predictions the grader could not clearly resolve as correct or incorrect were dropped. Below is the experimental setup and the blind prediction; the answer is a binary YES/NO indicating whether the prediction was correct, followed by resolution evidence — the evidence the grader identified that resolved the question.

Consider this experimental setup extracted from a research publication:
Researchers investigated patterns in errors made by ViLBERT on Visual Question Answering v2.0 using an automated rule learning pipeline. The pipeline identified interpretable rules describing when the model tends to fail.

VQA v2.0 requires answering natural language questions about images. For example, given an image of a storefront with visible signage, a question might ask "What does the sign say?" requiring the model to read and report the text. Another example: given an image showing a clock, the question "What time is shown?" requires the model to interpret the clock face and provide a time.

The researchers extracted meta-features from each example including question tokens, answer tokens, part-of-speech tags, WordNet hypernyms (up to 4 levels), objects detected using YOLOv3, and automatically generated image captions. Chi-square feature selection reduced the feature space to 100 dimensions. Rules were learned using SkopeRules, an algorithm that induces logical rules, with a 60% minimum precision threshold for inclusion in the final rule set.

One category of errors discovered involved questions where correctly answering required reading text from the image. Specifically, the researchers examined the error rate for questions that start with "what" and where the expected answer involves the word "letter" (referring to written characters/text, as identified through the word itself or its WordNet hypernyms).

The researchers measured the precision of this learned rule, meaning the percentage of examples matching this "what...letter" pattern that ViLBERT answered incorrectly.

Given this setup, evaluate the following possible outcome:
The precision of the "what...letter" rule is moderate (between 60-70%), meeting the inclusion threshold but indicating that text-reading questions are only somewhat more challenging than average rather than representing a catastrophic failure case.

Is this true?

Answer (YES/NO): NO